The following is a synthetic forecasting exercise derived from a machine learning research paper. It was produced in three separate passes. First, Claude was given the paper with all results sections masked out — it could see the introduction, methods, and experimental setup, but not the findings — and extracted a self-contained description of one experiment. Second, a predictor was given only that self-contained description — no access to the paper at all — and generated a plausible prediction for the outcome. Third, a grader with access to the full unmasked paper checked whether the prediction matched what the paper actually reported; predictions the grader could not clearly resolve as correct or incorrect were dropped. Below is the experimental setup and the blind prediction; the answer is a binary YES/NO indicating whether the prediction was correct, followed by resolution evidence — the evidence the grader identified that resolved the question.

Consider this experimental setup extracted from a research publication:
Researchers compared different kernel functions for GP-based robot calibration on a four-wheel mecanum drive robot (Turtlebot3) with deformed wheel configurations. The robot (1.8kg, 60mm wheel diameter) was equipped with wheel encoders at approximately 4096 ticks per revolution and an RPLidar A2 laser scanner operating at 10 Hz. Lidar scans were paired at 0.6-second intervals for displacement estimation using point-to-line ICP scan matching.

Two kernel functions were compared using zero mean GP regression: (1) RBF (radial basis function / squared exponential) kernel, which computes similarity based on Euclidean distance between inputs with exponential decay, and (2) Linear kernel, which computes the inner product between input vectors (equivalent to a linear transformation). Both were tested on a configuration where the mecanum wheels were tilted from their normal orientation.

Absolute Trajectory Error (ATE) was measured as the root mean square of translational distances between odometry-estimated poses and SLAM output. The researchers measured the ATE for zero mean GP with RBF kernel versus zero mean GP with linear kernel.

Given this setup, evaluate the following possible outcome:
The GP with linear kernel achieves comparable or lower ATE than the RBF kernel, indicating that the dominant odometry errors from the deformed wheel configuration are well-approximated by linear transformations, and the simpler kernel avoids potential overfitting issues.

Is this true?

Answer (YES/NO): YES